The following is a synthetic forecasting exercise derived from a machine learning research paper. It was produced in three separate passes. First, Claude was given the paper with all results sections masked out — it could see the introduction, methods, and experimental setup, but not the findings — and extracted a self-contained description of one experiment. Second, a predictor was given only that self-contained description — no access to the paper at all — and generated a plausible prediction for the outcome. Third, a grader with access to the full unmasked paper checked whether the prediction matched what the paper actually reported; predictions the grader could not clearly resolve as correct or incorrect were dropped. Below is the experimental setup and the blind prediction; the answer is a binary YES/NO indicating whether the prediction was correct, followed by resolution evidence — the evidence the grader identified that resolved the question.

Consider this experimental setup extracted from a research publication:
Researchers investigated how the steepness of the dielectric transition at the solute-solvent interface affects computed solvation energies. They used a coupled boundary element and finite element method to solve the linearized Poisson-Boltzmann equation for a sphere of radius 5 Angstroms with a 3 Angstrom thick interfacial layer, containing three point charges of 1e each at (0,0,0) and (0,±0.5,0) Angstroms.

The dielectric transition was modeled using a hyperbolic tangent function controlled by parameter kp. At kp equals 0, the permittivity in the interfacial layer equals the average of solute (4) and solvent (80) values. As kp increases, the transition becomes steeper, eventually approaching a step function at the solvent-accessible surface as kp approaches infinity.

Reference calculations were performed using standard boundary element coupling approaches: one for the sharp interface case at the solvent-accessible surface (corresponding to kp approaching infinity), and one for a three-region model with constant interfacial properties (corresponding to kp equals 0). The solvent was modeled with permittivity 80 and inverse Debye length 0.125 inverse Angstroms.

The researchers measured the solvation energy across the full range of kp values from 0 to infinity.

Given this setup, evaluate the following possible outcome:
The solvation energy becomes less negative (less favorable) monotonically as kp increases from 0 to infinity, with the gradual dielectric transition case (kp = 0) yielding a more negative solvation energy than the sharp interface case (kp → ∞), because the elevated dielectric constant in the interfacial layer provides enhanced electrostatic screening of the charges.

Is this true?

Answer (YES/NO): YES